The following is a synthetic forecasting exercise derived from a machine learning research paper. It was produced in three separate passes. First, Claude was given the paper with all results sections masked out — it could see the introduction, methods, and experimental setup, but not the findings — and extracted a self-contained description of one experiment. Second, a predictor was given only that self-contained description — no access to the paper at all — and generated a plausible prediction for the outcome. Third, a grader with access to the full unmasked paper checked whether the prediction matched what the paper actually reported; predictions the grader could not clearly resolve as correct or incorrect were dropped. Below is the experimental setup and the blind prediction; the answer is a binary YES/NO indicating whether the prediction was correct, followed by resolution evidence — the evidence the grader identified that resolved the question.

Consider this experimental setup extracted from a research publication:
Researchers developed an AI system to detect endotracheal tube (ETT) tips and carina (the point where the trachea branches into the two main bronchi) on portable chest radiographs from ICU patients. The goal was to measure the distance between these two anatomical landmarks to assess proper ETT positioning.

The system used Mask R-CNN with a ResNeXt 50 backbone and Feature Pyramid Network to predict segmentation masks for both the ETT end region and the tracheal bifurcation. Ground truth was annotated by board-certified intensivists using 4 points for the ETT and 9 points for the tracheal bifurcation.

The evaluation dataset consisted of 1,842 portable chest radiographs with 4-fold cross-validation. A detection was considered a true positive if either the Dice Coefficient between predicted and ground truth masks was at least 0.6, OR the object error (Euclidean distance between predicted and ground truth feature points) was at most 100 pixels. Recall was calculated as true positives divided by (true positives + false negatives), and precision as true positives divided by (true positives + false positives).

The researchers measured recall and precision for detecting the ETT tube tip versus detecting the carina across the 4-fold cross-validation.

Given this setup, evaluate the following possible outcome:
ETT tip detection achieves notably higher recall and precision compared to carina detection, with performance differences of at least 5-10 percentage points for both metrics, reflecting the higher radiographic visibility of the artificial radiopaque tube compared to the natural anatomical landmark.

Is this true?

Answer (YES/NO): NO